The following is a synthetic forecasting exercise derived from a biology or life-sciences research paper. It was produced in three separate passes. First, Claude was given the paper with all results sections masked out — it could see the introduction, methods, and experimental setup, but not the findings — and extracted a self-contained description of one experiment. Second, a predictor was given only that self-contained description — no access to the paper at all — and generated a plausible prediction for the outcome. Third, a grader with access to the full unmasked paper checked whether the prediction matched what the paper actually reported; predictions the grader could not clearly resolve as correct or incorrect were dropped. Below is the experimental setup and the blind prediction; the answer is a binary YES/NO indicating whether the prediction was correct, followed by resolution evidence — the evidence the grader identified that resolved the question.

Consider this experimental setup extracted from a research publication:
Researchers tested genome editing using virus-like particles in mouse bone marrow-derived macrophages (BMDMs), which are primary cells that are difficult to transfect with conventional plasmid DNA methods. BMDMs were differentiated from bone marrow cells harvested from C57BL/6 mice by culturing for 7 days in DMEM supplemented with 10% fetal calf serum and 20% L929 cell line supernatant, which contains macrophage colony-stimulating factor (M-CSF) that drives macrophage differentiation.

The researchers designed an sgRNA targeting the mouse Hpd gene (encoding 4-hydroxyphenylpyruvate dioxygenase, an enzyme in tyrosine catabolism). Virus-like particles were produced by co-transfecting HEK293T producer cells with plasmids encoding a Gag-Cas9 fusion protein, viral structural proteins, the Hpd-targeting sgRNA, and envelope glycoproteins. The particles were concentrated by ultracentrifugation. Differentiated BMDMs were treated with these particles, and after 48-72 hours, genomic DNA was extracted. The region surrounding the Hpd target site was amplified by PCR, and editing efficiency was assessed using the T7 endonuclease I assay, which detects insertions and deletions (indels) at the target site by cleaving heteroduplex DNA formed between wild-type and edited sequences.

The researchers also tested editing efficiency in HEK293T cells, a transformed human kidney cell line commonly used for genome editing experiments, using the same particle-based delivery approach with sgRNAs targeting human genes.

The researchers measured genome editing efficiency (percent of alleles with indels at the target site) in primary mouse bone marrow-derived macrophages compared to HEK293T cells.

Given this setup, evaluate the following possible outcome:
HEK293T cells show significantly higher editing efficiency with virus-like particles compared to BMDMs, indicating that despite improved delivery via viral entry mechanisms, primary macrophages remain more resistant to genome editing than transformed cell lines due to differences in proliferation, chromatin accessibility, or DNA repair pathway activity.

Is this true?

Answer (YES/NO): NO